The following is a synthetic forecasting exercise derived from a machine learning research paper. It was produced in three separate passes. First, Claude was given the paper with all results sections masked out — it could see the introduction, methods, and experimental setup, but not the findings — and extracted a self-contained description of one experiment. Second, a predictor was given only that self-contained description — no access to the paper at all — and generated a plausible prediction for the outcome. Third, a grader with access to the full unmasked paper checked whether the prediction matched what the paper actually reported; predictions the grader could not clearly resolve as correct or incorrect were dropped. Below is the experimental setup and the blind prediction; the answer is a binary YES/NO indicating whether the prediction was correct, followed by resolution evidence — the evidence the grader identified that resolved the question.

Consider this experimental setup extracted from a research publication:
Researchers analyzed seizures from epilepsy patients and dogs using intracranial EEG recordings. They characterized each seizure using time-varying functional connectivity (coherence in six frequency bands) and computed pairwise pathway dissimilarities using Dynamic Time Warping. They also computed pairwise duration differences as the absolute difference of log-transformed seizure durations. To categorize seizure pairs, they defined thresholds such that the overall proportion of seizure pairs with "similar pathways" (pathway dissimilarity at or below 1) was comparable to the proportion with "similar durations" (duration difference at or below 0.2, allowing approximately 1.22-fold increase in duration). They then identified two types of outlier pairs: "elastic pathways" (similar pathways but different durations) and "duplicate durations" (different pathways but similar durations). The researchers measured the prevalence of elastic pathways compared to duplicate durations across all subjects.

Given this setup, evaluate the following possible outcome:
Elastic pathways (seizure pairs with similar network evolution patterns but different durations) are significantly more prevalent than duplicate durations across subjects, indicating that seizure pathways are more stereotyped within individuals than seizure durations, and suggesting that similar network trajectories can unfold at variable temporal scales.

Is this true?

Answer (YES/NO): NO